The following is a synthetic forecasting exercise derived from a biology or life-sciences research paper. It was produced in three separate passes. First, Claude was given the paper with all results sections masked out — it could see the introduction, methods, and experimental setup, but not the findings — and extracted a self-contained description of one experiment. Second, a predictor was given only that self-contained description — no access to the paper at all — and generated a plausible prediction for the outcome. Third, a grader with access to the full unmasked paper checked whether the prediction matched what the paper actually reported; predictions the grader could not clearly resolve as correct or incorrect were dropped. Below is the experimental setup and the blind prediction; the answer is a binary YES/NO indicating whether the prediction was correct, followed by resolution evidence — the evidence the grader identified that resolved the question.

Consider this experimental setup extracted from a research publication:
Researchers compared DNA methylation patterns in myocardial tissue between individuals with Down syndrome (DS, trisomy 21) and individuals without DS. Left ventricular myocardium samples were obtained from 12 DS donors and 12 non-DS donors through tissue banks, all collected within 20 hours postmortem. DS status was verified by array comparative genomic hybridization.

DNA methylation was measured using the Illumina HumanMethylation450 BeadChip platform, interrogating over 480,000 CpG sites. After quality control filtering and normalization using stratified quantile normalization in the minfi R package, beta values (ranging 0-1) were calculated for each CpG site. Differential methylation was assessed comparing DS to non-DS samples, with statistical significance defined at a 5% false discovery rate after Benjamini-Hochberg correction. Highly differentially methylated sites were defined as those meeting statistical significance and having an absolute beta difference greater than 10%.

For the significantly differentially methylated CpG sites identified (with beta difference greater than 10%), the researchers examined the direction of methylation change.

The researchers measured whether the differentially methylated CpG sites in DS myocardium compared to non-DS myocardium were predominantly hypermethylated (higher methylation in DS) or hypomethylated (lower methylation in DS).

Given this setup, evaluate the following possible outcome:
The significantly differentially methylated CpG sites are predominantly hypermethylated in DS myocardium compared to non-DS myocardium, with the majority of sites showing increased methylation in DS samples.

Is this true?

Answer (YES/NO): YES